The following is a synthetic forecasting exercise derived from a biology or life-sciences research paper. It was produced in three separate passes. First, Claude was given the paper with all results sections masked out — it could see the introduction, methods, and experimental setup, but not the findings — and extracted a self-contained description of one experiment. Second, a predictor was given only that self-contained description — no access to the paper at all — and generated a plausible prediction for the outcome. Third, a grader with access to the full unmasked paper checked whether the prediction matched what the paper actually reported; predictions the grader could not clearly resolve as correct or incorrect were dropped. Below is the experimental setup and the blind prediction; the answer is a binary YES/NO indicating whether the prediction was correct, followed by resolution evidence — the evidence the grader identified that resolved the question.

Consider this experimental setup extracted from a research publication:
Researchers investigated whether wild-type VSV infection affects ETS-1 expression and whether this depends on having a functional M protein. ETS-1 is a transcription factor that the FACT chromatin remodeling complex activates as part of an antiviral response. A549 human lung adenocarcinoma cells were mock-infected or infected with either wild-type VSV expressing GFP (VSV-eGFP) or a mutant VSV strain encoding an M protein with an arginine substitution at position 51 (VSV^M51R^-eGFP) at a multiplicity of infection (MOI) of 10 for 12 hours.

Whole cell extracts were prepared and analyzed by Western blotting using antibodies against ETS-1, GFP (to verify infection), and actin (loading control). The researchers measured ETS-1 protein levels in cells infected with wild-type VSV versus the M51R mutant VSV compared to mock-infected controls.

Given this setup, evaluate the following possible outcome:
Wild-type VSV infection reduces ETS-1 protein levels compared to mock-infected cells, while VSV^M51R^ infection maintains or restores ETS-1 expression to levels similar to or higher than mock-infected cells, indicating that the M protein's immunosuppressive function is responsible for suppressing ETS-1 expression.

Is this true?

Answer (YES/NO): NO